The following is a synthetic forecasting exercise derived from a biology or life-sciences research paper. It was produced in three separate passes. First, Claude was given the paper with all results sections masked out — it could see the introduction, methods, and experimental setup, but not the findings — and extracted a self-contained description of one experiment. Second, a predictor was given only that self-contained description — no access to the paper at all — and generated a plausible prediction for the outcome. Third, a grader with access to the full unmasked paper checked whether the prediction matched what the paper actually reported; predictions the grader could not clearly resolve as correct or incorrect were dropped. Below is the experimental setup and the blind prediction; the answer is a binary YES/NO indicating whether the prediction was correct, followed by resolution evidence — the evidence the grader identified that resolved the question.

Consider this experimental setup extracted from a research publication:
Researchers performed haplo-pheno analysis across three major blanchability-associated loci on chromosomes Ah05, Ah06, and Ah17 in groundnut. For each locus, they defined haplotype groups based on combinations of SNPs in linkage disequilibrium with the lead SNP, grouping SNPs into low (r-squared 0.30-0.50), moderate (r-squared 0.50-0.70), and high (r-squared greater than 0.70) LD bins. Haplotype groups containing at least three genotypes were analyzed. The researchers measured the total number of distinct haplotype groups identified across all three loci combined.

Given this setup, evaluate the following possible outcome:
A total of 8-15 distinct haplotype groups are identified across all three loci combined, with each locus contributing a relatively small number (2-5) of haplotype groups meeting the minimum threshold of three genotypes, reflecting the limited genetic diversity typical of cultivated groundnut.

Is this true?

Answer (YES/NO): NO